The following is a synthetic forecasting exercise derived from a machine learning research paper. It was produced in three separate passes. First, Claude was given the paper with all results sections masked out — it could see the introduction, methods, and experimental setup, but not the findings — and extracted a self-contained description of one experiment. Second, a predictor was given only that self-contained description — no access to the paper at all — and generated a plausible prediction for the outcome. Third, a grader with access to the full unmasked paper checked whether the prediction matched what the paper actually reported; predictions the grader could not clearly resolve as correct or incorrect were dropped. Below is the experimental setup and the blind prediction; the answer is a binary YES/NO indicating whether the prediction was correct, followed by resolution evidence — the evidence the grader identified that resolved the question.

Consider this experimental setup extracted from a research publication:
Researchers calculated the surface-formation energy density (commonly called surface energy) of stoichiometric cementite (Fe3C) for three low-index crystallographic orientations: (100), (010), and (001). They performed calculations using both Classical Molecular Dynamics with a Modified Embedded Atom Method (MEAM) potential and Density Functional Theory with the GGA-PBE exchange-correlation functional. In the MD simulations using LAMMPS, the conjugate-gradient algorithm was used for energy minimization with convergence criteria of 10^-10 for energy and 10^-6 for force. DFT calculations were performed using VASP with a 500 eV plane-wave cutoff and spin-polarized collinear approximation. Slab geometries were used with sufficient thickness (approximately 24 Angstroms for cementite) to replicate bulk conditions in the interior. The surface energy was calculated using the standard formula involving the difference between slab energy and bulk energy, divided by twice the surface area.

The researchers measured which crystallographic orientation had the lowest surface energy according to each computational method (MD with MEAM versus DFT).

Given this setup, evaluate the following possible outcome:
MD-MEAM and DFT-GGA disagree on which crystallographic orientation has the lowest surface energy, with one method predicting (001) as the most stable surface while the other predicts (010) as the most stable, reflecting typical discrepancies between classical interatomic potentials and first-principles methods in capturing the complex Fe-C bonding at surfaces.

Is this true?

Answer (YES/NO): YES